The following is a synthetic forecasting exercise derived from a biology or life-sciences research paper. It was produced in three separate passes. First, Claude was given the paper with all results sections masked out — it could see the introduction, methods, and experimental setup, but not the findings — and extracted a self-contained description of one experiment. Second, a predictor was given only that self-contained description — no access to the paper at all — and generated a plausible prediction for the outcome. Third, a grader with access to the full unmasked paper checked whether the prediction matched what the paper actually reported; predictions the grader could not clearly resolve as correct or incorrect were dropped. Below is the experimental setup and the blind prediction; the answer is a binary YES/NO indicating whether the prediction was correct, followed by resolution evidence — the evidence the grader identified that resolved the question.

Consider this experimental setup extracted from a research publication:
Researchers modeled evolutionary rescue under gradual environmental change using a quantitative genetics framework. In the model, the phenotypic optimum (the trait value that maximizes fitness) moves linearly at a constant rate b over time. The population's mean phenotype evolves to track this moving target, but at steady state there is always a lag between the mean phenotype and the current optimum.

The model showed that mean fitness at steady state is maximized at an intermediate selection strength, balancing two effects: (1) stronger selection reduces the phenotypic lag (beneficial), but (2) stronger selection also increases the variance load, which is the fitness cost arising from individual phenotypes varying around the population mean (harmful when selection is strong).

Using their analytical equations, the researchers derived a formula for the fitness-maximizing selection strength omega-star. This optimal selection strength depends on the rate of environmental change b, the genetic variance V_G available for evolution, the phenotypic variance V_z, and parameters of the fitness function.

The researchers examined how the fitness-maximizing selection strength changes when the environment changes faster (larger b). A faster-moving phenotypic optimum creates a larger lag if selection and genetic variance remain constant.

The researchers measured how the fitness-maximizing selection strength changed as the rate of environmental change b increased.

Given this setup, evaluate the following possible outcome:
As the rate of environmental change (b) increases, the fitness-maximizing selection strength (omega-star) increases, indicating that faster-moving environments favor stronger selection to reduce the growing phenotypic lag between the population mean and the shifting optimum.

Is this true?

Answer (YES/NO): YES